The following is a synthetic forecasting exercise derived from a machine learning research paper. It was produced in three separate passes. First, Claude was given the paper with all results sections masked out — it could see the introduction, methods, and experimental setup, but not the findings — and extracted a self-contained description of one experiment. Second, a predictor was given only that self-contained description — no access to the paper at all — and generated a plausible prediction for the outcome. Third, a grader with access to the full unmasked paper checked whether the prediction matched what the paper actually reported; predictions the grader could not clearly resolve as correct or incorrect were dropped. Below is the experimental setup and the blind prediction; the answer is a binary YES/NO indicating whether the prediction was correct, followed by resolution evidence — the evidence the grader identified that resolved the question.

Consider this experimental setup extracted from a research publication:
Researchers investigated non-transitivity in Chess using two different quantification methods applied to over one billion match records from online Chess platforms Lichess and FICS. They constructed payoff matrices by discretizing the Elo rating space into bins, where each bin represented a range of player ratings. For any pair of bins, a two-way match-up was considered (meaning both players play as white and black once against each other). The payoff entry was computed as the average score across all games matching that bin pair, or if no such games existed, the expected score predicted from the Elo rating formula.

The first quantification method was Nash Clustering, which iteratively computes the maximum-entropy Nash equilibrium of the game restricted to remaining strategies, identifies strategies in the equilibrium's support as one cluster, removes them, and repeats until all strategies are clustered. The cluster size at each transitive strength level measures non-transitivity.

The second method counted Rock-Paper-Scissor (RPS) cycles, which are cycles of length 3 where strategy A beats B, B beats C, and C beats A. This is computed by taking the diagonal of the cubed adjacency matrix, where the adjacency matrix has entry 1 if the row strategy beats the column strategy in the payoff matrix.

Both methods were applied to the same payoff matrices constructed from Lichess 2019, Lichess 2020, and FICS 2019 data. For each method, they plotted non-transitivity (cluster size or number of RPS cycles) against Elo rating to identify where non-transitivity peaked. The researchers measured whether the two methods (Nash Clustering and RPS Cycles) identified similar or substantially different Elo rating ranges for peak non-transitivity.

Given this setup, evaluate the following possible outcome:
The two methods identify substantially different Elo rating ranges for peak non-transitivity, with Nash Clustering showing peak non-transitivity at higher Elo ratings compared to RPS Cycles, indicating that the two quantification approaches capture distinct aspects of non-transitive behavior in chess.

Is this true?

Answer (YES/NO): NO